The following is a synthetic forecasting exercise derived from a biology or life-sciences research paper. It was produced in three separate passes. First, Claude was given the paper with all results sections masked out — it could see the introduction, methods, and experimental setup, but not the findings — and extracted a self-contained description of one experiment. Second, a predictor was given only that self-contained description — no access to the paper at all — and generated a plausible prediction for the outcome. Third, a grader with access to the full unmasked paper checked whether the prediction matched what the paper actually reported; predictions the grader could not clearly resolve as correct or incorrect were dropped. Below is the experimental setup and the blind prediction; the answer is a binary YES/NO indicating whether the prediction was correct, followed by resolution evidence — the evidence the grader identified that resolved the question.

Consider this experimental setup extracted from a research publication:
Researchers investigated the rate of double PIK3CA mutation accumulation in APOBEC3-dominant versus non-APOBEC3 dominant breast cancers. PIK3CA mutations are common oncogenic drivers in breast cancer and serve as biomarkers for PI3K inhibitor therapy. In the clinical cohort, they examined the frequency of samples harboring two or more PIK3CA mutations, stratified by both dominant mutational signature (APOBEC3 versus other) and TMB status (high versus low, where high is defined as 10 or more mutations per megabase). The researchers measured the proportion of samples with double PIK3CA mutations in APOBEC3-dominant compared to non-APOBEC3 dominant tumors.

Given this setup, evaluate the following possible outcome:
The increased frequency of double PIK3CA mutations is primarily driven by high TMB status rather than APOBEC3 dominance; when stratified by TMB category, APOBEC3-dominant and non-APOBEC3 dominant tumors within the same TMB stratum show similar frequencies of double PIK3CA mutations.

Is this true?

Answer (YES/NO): NO